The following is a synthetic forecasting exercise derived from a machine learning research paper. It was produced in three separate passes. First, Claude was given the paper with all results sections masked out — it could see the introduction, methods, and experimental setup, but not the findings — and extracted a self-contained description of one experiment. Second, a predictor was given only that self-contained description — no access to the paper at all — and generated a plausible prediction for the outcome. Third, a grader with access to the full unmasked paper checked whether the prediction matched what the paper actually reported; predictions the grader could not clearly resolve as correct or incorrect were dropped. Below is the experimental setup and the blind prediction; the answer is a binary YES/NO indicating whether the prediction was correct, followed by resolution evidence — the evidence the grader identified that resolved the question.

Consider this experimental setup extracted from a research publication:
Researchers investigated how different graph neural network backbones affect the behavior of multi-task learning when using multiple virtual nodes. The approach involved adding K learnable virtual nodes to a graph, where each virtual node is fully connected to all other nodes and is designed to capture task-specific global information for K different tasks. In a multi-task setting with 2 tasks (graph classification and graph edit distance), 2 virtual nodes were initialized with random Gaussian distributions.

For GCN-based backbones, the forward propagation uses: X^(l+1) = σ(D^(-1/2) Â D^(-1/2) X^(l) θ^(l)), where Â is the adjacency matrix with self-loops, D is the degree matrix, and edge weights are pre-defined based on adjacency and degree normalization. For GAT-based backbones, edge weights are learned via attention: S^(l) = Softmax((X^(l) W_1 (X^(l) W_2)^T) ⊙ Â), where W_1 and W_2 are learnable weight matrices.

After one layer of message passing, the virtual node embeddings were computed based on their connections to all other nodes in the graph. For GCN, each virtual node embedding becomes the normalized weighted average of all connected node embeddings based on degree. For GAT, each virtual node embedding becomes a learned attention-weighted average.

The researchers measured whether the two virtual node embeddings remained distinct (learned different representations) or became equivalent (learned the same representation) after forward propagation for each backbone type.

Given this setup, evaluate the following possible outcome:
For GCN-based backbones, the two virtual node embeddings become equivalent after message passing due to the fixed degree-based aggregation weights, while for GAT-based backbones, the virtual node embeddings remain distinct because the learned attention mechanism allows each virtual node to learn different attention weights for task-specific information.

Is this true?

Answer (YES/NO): YES